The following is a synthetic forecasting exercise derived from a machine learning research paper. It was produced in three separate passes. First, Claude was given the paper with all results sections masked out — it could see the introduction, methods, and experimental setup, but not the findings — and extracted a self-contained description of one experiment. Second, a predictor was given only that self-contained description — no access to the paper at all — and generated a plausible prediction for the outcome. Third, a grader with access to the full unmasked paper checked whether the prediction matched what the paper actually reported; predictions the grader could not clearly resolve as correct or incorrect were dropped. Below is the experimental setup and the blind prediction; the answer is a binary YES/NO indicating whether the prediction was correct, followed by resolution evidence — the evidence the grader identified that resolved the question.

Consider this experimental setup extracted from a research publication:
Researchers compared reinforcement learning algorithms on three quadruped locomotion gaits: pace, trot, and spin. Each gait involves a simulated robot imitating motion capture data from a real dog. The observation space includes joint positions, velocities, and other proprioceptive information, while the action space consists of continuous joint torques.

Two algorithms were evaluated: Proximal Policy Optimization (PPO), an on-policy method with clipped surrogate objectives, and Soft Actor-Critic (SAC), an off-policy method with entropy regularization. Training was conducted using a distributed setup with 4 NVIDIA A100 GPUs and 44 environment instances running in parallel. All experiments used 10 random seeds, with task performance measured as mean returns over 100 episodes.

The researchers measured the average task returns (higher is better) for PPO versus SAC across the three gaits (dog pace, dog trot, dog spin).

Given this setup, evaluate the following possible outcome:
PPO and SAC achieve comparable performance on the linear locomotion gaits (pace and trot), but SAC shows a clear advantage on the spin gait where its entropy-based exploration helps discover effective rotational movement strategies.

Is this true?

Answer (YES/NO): NO